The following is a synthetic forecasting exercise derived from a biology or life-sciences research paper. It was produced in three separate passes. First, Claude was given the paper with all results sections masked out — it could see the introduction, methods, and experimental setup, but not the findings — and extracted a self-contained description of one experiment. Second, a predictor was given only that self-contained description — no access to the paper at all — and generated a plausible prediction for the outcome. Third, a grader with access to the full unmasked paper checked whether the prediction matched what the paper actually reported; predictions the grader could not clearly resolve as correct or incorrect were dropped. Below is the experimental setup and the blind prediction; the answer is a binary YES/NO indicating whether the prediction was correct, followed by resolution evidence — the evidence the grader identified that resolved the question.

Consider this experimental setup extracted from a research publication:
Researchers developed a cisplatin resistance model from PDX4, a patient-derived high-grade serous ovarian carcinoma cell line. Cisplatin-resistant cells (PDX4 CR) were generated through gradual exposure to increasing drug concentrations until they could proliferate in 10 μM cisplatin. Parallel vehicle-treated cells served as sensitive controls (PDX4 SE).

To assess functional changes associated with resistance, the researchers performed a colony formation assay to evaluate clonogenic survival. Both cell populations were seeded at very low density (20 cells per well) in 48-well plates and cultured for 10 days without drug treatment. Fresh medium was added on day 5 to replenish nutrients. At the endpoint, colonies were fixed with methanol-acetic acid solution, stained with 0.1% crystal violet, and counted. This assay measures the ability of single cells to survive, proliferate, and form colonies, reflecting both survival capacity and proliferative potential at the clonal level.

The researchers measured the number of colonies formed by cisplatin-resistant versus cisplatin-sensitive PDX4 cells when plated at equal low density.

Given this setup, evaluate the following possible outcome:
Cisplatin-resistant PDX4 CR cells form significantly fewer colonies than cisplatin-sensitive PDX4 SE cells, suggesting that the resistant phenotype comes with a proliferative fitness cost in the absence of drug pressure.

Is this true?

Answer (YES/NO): YES